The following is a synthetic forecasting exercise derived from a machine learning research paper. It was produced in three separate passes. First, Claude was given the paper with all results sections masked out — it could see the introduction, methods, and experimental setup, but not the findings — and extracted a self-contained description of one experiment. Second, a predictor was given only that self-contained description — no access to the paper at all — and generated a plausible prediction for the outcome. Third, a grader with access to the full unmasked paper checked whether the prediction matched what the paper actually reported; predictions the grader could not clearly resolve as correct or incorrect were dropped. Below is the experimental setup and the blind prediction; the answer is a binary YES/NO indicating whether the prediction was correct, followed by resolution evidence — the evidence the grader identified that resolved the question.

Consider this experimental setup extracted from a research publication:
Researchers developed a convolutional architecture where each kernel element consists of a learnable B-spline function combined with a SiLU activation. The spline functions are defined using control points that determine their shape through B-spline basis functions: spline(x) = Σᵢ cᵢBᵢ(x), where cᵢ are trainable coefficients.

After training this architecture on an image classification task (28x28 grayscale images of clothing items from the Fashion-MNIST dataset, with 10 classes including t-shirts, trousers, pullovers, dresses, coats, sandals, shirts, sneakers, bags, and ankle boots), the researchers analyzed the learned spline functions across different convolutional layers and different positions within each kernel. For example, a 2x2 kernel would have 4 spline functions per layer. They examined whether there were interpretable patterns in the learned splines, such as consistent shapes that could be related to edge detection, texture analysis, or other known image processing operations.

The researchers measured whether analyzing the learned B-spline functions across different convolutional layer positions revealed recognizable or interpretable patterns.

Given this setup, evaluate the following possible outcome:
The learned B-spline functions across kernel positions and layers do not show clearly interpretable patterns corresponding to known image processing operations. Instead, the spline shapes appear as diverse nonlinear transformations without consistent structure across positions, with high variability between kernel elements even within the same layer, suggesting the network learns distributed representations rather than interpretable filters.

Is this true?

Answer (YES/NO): YES